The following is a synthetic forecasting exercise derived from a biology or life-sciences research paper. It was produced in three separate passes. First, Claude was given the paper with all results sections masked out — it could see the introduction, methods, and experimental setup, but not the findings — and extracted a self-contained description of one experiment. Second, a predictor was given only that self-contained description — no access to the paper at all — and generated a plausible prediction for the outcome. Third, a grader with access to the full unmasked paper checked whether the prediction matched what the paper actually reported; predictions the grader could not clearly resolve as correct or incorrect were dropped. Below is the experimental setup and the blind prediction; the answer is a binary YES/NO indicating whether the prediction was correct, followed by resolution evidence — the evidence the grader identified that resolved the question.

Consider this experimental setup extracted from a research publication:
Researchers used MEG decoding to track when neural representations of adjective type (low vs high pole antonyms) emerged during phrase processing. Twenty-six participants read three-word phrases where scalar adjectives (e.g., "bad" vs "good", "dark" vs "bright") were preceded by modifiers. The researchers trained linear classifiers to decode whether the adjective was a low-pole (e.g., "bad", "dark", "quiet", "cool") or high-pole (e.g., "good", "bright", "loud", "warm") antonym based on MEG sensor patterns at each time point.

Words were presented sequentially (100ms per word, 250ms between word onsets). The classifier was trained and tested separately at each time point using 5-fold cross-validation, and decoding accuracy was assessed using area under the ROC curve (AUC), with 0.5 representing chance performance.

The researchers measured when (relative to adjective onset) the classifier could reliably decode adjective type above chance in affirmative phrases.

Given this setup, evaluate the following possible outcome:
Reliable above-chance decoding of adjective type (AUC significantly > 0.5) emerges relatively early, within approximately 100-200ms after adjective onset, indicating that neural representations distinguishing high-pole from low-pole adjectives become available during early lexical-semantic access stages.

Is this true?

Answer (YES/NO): YES